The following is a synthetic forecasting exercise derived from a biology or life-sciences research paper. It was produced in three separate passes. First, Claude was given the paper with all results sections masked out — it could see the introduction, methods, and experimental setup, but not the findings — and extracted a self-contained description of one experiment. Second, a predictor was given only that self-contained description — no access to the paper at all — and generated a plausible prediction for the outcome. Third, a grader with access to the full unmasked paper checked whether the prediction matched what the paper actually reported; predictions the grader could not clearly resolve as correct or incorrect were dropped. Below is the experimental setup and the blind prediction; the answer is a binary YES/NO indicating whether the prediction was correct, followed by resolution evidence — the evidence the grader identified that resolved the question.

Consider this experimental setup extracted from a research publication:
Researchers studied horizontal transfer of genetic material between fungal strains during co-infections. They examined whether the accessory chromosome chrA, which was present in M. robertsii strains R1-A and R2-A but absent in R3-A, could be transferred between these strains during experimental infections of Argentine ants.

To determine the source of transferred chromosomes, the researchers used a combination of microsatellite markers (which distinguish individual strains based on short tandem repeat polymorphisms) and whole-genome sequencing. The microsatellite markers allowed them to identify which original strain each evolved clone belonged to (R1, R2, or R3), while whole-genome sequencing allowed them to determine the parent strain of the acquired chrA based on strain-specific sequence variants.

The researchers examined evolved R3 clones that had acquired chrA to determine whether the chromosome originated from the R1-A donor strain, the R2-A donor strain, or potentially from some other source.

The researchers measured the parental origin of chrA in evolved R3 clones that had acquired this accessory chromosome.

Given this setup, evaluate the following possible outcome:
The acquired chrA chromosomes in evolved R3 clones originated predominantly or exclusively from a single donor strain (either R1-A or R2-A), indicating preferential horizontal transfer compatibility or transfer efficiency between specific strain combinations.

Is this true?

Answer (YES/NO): YES